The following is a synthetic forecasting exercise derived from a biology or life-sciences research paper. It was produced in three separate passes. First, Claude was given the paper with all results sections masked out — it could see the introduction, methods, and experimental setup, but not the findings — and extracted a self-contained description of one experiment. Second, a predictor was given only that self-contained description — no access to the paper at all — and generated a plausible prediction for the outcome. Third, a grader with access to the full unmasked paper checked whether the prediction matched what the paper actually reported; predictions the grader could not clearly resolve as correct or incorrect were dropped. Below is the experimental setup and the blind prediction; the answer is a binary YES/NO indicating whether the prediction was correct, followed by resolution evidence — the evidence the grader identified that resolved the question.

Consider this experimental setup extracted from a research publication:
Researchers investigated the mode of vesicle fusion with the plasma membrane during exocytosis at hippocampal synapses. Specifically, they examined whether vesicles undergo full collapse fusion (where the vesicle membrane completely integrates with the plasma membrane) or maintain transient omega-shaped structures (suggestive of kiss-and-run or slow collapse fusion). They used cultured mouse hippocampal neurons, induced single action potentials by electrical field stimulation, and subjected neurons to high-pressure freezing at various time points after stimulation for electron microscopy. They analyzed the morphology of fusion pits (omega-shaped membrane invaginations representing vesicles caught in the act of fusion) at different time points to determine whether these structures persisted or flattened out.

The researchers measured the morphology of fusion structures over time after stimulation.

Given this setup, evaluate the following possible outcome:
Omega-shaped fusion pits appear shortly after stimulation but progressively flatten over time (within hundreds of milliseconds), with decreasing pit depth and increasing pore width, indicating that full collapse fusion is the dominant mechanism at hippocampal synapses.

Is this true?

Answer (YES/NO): NO